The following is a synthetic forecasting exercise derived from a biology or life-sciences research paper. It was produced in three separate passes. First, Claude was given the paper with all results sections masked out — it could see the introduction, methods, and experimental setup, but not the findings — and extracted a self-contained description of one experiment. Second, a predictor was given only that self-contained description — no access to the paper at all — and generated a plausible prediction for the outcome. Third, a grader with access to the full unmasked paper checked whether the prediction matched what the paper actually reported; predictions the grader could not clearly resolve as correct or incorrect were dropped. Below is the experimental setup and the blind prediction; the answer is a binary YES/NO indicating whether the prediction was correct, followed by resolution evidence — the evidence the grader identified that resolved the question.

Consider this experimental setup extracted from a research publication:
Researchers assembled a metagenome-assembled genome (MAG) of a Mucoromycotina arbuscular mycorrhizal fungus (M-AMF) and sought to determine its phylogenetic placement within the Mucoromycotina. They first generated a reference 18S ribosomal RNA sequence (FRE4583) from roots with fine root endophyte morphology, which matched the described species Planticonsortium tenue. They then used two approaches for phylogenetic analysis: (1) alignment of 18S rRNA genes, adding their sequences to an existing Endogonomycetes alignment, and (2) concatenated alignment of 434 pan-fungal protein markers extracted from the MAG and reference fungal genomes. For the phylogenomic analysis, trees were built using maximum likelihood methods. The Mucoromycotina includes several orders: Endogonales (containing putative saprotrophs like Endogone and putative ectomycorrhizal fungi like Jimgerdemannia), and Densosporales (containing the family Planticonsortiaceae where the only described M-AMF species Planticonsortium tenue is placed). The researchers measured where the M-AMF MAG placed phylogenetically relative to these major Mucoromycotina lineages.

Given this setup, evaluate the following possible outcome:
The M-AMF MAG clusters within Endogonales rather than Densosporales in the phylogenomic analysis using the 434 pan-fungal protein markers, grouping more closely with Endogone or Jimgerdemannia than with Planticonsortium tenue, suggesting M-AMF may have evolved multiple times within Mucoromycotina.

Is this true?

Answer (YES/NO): NO